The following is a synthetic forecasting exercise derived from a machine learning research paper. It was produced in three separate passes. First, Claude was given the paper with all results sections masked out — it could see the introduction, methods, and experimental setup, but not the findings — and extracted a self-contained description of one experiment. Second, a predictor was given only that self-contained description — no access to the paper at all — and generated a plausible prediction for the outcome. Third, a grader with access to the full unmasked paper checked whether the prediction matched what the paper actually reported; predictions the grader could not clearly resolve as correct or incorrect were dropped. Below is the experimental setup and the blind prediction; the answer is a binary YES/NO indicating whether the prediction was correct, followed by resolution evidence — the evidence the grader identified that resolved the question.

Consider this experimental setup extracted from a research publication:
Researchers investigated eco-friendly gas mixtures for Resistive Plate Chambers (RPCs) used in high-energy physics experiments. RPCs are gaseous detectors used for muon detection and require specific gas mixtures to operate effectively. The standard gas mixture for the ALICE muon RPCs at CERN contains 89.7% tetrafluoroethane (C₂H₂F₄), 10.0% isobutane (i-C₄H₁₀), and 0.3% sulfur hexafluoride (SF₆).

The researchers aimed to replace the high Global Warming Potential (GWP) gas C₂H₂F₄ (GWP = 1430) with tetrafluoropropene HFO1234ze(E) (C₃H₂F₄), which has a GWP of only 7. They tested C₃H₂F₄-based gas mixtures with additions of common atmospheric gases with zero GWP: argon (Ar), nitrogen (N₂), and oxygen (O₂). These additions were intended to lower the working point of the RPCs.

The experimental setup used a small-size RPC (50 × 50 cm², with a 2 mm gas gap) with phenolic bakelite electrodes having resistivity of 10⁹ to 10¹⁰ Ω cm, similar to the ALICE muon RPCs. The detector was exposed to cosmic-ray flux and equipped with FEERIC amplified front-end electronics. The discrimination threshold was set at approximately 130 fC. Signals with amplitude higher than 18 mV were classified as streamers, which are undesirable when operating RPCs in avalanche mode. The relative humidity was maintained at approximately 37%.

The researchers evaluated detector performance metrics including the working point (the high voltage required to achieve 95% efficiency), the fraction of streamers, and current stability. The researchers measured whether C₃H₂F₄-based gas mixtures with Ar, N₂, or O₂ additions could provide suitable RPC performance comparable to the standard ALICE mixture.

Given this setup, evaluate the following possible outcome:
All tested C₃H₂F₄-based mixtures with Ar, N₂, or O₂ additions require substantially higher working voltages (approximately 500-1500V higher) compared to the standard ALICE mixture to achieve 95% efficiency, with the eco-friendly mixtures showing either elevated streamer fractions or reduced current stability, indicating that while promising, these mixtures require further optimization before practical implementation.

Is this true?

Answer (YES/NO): NO